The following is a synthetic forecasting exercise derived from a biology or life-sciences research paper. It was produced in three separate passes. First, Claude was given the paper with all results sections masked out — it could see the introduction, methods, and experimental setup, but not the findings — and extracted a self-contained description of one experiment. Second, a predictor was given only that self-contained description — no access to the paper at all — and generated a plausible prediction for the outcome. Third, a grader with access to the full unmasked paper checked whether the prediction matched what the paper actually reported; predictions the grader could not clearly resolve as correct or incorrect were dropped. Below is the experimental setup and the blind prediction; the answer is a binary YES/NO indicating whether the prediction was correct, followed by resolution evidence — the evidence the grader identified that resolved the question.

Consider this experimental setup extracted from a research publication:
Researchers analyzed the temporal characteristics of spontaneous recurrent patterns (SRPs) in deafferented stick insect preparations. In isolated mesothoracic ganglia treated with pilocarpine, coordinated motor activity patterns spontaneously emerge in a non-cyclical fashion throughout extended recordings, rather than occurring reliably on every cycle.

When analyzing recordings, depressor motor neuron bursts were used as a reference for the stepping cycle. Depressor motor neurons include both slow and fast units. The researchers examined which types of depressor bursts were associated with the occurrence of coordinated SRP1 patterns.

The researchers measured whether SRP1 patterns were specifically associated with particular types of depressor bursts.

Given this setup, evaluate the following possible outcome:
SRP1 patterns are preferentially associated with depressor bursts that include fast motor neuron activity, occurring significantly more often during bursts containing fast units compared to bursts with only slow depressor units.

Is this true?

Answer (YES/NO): YES